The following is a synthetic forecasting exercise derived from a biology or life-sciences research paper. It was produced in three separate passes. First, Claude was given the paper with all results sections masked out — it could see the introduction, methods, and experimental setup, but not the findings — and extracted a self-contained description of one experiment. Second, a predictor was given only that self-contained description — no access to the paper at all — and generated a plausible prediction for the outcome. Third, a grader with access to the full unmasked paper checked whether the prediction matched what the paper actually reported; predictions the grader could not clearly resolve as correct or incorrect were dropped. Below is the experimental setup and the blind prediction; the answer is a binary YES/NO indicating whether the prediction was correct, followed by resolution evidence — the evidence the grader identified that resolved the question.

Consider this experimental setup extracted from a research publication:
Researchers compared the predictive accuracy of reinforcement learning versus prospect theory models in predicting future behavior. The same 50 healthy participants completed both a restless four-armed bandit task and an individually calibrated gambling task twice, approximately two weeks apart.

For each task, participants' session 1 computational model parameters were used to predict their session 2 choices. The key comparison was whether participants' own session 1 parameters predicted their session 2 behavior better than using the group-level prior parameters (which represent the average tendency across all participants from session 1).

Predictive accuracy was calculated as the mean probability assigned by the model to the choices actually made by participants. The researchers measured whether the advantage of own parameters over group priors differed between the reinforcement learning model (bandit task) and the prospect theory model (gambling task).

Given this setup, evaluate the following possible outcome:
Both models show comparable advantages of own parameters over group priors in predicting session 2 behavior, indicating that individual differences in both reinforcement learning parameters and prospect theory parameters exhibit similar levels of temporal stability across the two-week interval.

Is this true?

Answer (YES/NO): NO